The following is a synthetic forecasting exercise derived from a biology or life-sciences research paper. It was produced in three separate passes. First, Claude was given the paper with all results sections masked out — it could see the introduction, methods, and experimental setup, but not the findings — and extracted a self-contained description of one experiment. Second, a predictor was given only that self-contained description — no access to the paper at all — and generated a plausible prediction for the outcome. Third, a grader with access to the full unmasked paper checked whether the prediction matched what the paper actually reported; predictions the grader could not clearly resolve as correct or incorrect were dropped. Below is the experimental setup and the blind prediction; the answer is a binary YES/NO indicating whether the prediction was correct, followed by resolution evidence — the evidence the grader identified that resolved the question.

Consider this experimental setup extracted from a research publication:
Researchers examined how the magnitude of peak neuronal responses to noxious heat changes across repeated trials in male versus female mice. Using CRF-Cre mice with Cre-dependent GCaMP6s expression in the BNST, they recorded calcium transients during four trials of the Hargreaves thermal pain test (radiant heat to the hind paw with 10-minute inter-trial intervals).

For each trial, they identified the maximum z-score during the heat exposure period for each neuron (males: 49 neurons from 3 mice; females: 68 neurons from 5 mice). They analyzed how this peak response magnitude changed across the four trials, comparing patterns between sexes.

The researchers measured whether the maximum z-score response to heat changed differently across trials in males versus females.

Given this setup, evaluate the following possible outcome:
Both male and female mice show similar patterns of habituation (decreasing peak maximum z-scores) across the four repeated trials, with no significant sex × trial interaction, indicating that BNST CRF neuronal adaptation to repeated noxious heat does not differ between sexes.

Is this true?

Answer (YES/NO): NO